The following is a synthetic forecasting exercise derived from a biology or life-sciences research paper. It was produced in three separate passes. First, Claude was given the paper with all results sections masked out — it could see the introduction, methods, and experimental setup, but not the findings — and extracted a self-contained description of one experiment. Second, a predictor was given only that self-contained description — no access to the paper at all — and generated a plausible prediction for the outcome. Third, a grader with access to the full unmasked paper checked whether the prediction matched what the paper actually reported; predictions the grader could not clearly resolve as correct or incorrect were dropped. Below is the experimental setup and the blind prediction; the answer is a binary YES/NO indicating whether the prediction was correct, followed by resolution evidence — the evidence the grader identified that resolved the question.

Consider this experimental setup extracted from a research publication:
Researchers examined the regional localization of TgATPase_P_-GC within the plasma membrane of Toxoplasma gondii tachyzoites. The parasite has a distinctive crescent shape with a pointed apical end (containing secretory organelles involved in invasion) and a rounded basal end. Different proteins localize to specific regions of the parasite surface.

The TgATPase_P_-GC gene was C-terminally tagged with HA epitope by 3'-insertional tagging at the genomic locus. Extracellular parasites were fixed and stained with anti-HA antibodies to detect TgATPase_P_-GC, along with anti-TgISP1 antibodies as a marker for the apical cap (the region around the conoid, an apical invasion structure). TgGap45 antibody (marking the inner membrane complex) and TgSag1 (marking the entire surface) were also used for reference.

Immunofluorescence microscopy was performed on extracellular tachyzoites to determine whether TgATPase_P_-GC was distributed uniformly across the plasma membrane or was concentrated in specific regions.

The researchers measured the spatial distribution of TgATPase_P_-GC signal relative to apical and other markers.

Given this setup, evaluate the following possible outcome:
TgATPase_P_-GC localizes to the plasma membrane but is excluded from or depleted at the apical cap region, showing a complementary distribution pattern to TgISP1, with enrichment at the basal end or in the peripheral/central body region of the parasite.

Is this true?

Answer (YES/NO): NO